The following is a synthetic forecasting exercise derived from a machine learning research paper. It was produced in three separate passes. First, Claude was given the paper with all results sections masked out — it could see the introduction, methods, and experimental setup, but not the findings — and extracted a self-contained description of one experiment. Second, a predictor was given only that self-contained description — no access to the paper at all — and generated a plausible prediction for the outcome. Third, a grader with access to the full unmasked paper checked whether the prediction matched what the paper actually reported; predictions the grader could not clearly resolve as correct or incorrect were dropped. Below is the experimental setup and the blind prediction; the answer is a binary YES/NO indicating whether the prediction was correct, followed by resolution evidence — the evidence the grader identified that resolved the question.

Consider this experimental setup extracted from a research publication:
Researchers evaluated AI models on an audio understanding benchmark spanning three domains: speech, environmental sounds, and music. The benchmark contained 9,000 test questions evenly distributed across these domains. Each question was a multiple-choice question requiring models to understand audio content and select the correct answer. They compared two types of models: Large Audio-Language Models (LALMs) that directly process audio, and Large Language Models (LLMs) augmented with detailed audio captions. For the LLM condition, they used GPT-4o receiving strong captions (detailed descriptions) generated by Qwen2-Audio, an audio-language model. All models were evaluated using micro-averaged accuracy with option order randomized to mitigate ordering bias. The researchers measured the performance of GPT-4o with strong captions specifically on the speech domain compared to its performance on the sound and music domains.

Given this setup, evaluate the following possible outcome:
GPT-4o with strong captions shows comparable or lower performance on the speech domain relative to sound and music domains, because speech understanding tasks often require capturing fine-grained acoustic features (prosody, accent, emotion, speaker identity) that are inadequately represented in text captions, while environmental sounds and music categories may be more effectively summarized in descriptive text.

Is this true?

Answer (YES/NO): NO